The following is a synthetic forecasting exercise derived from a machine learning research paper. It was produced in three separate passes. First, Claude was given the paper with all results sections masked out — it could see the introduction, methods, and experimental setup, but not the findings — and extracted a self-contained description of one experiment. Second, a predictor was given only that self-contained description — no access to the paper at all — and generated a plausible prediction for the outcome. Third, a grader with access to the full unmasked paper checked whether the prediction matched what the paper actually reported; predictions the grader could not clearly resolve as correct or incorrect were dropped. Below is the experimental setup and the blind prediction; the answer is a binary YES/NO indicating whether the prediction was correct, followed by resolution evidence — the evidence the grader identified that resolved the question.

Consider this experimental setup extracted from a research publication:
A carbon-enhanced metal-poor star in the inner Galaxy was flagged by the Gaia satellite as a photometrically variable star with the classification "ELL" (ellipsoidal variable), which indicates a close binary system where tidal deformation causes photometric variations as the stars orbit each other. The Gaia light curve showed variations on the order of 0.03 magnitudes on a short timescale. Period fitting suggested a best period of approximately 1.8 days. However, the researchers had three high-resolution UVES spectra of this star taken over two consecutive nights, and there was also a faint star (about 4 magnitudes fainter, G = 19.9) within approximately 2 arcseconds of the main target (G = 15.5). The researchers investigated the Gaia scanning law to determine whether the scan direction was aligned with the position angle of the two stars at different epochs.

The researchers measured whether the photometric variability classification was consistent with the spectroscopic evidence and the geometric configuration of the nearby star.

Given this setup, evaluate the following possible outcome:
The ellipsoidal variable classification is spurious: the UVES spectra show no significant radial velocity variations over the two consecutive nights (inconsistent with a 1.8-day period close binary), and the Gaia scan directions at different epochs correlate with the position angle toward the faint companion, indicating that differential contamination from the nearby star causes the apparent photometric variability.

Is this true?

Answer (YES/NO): YES